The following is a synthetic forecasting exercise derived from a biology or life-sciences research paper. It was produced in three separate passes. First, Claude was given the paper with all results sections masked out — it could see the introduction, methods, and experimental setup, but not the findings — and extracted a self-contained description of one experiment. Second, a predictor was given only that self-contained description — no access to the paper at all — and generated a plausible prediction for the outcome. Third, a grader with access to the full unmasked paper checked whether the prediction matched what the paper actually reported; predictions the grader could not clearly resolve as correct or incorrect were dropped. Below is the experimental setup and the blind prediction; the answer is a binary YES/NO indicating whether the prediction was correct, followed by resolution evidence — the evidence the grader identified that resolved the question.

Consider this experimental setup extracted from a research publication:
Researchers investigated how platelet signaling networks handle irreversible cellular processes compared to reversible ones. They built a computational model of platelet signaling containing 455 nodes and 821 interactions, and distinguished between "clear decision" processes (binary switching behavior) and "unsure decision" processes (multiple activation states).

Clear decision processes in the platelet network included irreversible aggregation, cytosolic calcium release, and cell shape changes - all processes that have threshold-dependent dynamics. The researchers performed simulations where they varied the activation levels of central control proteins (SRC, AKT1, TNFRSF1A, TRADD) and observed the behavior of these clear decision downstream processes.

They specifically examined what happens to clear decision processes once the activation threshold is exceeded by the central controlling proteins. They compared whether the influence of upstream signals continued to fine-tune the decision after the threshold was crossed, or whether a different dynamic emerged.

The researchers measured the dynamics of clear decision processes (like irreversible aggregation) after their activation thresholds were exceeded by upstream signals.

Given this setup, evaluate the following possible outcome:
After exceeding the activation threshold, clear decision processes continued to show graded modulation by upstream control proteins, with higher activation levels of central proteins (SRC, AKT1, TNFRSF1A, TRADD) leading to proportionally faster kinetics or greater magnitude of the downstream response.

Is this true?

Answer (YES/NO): NO